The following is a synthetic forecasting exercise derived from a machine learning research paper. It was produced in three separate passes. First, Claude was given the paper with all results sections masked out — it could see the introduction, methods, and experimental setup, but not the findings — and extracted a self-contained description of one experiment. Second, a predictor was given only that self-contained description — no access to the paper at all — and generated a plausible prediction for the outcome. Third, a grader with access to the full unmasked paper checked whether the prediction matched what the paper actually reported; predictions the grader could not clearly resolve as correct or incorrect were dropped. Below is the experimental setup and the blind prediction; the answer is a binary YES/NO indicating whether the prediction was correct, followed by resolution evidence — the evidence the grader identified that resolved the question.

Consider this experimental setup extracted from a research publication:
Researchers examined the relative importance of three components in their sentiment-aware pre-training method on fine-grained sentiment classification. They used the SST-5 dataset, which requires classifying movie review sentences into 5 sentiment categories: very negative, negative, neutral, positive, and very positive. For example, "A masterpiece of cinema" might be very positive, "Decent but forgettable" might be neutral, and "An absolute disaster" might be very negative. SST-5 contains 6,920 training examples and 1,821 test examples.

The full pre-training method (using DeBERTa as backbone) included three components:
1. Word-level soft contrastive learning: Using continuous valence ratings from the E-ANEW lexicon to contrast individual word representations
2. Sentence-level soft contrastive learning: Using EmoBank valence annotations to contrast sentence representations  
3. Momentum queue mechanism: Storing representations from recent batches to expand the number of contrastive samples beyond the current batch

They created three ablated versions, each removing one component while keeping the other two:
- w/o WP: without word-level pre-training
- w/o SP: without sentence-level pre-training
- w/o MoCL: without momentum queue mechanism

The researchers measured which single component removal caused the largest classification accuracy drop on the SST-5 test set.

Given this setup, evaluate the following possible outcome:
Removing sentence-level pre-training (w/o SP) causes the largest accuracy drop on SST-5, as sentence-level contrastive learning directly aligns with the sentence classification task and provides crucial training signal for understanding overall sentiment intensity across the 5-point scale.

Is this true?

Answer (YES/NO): NO